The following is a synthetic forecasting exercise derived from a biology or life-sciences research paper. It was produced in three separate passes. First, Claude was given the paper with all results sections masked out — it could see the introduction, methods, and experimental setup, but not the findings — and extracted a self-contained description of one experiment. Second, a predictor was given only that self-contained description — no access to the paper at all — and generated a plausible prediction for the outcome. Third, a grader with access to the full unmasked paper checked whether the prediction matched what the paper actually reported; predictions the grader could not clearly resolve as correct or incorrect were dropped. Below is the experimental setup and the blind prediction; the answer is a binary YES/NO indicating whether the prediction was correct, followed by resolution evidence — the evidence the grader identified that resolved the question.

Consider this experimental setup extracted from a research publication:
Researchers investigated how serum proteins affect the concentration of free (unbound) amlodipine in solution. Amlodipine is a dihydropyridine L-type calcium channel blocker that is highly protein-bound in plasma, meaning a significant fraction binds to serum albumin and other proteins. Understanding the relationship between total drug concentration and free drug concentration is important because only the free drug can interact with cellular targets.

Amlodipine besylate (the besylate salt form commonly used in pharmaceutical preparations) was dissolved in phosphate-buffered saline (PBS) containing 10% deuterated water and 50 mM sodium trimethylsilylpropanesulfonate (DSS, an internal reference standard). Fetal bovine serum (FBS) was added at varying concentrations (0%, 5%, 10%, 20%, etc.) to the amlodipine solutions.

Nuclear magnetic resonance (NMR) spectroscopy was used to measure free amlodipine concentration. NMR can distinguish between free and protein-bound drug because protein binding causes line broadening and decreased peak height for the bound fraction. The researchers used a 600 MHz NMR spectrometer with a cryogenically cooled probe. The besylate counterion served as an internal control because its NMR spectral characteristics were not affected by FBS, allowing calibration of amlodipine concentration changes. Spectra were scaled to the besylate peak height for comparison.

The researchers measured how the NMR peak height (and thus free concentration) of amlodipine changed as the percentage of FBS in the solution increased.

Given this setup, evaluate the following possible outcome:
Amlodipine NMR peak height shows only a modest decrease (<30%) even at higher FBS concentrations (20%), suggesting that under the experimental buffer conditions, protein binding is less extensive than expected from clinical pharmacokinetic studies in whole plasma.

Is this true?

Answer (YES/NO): NO